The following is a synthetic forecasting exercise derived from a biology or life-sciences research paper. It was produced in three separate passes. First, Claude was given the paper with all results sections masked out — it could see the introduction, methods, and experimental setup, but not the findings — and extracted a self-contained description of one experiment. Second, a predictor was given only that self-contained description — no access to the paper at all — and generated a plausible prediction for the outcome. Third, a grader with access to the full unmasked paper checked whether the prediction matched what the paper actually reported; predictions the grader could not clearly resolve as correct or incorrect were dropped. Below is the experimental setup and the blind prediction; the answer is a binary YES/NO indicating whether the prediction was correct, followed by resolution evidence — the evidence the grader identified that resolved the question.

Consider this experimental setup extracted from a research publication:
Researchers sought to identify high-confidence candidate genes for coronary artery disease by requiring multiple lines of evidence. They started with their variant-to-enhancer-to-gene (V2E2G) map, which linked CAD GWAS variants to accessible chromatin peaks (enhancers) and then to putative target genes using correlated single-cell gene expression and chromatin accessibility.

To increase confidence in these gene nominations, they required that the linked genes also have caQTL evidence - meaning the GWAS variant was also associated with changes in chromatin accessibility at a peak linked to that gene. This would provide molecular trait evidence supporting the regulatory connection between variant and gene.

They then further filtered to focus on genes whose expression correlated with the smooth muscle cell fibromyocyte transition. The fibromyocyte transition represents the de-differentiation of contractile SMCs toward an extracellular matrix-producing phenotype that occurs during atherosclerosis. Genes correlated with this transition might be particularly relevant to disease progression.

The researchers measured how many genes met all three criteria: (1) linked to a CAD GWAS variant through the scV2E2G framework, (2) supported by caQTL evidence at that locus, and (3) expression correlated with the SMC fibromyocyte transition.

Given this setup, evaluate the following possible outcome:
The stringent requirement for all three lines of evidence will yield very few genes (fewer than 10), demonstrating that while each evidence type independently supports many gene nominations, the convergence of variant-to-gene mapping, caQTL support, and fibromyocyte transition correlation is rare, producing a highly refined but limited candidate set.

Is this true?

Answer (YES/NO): YES